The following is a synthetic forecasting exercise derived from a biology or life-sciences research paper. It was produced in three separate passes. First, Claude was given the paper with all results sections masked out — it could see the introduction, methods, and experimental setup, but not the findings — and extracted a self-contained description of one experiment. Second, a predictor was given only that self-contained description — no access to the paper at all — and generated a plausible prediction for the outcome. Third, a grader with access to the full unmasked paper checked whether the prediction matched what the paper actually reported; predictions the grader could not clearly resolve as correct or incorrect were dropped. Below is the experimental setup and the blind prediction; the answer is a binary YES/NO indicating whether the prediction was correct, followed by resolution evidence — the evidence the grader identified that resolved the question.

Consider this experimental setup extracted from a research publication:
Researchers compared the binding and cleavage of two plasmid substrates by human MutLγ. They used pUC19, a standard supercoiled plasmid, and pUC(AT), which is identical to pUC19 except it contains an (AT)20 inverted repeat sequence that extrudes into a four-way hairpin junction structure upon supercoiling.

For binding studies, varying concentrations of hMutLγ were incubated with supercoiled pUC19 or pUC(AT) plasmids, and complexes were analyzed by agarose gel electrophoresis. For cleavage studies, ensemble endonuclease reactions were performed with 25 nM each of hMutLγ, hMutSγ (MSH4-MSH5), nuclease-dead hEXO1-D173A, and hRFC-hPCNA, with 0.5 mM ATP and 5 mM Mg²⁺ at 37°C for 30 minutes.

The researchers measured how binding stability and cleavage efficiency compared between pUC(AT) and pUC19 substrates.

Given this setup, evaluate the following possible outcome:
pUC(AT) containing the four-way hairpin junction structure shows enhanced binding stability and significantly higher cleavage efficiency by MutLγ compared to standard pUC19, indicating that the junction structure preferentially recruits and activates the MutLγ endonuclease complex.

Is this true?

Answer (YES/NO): YES